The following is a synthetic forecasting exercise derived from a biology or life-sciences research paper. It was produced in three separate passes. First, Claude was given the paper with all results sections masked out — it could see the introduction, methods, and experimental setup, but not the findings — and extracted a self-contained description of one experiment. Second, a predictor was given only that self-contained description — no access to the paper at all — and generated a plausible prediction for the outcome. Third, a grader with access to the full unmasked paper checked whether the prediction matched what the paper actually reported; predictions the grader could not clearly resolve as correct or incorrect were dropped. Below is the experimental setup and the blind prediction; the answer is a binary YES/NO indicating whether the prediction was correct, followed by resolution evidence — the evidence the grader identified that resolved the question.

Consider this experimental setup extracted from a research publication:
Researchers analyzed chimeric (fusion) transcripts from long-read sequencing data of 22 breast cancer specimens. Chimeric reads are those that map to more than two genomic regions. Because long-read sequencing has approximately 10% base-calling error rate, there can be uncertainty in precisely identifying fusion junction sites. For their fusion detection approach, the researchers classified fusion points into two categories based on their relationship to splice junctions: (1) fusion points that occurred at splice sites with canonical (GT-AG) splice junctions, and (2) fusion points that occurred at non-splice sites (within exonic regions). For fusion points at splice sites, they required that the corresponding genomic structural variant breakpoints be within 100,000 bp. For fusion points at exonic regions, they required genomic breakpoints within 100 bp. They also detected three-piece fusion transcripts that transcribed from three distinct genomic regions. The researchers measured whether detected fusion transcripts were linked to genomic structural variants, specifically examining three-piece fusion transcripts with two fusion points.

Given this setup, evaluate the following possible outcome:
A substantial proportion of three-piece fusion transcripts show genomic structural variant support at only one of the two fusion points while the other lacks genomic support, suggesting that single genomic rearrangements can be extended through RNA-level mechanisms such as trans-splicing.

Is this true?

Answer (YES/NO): YES